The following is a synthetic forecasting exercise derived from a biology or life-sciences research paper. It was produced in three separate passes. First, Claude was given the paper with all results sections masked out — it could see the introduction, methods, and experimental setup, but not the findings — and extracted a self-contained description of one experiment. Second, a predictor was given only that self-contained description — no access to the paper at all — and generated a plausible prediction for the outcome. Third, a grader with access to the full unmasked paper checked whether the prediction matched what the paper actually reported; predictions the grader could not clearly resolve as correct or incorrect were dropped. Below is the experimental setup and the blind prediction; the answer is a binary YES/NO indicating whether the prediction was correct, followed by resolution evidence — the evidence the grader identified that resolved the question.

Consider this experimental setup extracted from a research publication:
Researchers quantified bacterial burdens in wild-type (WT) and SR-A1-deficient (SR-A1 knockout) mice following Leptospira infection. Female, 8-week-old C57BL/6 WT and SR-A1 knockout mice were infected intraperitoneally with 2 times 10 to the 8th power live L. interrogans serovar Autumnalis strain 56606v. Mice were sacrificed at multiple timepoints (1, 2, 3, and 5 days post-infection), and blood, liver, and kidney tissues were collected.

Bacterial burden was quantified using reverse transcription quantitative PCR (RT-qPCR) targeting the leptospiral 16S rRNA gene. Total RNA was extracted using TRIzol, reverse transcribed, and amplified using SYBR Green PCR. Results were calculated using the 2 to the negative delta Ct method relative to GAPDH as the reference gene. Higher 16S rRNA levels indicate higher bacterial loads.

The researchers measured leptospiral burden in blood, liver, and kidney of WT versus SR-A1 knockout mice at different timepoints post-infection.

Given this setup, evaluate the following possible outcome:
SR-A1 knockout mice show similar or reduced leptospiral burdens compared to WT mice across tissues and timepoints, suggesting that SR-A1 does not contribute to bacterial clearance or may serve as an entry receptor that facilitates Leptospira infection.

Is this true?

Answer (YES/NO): YES